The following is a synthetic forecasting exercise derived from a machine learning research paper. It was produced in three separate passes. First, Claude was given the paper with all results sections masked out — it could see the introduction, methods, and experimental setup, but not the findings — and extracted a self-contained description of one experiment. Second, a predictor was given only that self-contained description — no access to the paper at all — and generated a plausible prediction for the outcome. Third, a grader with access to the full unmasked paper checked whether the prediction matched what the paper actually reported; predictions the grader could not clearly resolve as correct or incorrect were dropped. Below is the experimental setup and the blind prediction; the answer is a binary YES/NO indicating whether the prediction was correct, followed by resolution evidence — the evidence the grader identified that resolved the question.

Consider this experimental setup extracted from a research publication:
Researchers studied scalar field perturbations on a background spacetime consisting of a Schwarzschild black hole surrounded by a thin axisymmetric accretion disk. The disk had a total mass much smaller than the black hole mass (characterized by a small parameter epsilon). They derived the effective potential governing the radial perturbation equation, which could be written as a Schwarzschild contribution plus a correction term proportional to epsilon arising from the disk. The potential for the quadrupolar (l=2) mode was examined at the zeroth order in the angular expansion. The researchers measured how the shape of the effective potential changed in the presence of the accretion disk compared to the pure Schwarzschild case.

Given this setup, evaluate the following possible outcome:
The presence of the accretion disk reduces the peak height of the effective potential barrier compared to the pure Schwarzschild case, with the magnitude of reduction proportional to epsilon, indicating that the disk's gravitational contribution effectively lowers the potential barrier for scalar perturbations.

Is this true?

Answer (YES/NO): YES